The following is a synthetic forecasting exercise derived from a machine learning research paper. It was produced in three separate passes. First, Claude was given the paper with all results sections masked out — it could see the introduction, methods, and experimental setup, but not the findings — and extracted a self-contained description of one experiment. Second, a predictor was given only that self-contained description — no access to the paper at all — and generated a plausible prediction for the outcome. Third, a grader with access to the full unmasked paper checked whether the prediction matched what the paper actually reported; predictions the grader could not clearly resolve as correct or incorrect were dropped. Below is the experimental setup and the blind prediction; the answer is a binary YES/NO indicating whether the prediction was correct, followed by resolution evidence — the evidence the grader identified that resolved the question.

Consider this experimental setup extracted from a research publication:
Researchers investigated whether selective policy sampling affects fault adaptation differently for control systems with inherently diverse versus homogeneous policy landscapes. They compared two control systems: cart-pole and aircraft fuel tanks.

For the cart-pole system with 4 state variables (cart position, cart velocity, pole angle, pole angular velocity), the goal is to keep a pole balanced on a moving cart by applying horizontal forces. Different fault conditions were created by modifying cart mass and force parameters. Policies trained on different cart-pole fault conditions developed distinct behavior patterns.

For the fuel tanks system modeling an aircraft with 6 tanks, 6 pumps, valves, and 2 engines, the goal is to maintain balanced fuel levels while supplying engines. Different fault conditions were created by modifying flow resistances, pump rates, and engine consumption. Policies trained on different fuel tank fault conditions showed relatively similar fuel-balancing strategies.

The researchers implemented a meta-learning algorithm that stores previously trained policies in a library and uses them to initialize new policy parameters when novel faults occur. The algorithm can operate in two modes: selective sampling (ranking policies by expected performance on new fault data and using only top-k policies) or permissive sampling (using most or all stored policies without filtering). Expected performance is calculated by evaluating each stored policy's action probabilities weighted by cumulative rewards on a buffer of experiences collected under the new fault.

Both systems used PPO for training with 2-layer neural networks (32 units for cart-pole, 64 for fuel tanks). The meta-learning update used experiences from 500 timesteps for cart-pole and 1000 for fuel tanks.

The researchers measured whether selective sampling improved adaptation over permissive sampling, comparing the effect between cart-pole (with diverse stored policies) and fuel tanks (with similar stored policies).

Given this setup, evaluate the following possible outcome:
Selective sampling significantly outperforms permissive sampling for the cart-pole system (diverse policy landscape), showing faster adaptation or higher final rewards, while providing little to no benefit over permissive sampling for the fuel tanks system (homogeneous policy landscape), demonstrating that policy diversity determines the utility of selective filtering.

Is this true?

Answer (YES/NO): YES